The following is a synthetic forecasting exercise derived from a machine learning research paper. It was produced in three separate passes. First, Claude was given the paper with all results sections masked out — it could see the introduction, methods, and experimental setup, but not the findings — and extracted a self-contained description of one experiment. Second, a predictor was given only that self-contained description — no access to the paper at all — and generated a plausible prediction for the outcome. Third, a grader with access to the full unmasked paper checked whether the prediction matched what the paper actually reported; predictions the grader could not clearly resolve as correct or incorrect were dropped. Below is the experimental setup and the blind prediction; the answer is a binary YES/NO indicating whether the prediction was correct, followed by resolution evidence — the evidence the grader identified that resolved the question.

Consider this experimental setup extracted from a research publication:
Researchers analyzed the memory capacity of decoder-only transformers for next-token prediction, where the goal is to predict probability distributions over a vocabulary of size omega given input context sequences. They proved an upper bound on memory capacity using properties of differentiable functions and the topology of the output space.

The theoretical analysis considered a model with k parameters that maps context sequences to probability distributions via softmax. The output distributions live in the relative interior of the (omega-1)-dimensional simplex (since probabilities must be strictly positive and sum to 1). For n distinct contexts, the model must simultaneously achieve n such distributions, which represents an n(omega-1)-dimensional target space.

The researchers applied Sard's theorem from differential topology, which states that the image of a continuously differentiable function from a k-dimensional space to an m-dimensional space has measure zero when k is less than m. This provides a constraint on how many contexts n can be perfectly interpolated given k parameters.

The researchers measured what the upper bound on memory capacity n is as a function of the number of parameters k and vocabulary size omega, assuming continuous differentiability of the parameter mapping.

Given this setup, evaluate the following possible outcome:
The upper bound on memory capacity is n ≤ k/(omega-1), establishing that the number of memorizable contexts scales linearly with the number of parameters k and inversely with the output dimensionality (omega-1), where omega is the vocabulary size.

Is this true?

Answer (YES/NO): YES